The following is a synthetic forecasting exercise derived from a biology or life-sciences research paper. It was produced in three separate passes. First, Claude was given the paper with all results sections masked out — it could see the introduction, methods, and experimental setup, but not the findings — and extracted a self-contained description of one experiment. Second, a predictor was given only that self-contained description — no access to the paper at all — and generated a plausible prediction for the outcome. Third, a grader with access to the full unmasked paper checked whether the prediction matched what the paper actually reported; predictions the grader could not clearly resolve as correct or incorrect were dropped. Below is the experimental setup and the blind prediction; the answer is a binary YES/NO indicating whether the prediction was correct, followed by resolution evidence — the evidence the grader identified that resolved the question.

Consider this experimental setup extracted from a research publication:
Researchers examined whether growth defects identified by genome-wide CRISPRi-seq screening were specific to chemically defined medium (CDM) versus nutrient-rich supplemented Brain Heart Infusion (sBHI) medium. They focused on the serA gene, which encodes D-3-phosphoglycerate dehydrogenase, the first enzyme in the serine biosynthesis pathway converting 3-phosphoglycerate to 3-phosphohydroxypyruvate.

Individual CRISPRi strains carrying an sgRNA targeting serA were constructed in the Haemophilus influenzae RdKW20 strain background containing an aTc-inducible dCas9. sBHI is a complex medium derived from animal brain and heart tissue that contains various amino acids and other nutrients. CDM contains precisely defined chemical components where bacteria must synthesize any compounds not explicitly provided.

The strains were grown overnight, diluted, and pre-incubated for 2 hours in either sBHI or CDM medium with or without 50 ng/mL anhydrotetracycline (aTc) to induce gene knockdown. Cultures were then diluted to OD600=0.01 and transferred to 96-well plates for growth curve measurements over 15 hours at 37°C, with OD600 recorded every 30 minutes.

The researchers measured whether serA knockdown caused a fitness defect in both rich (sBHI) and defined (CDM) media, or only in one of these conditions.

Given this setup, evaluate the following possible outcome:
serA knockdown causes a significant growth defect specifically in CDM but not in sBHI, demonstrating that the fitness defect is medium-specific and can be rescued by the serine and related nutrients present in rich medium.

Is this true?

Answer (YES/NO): YES